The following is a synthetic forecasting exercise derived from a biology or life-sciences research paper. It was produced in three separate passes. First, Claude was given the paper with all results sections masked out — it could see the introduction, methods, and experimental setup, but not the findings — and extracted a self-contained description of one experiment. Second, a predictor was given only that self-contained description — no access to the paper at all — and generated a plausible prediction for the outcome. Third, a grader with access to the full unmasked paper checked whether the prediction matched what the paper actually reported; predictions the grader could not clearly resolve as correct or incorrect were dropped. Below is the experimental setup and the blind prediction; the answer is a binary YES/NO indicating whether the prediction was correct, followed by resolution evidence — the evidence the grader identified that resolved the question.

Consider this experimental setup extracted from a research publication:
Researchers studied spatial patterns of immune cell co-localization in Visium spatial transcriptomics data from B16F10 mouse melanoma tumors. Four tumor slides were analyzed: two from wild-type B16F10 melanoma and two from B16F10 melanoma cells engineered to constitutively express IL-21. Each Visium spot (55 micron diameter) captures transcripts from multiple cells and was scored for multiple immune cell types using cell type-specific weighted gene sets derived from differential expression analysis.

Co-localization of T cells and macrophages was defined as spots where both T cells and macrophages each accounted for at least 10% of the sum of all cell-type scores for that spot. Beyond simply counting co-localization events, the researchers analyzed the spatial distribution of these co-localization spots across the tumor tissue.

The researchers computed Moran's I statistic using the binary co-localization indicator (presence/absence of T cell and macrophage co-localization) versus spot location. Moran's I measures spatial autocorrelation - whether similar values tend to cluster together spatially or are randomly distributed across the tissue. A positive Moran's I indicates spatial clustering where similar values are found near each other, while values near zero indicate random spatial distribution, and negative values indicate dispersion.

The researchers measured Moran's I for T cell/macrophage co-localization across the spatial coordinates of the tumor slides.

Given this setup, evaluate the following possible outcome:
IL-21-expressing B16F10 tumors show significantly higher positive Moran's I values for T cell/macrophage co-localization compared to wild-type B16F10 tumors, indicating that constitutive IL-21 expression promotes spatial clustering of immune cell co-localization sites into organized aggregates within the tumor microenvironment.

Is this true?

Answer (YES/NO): YES